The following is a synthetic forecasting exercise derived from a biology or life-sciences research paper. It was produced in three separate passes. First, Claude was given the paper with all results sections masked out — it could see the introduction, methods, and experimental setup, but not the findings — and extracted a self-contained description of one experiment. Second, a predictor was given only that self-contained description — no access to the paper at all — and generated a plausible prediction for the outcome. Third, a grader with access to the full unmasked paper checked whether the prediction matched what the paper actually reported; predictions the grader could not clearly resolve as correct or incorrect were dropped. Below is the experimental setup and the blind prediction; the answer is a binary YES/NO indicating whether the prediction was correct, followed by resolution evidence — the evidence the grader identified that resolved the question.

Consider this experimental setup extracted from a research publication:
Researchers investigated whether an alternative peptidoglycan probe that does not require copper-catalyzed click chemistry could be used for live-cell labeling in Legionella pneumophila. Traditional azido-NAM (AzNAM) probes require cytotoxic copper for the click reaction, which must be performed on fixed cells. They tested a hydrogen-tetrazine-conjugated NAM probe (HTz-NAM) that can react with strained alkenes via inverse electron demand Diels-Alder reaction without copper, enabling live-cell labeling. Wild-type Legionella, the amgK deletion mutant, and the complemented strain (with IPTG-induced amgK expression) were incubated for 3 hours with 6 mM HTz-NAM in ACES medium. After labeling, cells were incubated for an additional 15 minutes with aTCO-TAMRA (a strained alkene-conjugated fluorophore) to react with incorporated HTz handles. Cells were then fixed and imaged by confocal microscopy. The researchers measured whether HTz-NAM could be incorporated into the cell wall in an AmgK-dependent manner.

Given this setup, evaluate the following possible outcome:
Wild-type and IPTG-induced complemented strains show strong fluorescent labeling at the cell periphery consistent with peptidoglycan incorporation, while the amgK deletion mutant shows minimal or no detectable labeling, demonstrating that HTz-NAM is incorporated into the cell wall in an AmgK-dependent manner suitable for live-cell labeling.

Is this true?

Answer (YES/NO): YES